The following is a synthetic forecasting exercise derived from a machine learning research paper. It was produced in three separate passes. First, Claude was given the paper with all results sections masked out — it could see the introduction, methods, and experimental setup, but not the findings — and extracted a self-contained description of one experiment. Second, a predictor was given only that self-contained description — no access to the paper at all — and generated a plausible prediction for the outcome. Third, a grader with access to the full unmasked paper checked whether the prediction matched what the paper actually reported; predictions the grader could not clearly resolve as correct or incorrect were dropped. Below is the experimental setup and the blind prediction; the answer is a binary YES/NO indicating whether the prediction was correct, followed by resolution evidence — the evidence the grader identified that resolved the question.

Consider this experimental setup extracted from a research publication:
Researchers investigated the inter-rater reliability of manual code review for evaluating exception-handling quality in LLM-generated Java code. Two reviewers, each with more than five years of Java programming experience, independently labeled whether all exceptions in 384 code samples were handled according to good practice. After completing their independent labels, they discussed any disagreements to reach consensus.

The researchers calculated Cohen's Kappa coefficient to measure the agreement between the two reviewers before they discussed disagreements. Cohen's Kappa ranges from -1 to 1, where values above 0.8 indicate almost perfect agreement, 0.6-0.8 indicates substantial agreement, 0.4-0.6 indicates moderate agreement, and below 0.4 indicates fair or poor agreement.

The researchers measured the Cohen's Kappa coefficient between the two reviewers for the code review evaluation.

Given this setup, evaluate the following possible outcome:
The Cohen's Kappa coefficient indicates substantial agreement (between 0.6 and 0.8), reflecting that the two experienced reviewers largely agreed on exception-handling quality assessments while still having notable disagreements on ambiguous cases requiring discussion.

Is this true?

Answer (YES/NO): NO